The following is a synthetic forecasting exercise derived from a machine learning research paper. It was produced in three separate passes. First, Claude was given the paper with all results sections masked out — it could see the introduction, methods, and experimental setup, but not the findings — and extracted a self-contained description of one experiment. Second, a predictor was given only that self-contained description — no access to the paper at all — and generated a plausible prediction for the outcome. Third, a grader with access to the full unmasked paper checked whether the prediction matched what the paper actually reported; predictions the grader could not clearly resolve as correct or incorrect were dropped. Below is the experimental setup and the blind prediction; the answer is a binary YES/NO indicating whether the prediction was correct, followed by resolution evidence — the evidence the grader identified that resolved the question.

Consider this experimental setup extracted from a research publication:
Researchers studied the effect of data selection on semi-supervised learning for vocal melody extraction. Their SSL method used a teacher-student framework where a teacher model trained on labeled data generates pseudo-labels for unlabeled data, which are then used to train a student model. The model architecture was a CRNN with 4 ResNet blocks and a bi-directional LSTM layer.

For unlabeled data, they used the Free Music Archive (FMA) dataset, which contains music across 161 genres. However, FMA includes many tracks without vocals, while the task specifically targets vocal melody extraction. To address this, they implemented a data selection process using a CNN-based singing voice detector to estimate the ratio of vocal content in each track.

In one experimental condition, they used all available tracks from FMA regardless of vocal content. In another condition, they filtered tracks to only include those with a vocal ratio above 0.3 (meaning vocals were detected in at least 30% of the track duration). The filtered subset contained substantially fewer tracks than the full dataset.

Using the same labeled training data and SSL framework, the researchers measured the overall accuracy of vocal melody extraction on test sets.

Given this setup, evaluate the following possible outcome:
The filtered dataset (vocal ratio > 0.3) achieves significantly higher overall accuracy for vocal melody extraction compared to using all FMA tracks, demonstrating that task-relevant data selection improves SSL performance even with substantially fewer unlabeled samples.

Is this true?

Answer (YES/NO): YES